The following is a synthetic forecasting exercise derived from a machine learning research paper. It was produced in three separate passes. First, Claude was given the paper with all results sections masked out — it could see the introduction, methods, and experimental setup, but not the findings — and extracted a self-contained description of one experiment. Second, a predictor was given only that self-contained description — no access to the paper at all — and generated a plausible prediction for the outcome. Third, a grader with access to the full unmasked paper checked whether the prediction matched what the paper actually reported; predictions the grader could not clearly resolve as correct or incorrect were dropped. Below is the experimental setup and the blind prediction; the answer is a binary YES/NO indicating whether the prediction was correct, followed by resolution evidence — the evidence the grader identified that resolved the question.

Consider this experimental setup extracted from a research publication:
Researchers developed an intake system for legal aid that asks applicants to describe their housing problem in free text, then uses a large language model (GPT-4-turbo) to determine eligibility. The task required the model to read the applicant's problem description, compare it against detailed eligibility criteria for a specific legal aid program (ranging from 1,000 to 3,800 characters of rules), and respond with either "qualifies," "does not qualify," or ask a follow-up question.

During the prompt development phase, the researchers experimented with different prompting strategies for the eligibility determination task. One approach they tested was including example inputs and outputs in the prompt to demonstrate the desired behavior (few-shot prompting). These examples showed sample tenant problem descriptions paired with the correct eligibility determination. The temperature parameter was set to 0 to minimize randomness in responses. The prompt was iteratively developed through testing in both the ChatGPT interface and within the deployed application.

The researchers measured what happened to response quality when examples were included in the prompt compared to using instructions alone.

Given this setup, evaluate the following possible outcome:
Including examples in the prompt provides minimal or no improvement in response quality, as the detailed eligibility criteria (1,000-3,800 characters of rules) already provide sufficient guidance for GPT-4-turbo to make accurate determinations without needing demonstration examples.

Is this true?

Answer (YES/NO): NO